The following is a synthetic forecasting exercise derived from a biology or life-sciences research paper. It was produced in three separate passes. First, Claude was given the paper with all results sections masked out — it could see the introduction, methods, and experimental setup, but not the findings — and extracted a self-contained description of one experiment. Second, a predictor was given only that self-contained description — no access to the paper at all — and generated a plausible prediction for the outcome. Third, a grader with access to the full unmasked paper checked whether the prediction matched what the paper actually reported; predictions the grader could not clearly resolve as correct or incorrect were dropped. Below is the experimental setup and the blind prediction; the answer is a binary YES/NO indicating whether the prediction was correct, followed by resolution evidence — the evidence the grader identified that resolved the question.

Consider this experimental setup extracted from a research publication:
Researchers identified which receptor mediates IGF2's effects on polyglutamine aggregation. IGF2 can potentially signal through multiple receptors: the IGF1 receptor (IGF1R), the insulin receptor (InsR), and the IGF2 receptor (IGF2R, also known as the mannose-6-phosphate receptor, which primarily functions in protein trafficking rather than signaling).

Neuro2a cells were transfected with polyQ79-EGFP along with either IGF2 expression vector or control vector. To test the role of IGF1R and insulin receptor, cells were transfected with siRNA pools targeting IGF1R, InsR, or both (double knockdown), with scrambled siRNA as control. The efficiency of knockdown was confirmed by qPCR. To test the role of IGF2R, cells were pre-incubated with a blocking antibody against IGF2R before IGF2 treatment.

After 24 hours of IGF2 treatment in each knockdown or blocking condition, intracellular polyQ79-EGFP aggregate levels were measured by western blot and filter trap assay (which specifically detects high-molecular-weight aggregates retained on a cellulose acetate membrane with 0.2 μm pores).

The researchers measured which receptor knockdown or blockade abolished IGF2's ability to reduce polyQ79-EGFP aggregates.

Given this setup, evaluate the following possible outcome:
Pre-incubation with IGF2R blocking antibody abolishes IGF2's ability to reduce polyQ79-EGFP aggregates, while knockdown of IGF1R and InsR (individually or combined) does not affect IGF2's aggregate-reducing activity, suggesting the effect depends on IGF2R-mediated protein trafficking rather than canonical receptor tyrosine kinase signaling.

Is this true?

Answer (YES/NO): NO